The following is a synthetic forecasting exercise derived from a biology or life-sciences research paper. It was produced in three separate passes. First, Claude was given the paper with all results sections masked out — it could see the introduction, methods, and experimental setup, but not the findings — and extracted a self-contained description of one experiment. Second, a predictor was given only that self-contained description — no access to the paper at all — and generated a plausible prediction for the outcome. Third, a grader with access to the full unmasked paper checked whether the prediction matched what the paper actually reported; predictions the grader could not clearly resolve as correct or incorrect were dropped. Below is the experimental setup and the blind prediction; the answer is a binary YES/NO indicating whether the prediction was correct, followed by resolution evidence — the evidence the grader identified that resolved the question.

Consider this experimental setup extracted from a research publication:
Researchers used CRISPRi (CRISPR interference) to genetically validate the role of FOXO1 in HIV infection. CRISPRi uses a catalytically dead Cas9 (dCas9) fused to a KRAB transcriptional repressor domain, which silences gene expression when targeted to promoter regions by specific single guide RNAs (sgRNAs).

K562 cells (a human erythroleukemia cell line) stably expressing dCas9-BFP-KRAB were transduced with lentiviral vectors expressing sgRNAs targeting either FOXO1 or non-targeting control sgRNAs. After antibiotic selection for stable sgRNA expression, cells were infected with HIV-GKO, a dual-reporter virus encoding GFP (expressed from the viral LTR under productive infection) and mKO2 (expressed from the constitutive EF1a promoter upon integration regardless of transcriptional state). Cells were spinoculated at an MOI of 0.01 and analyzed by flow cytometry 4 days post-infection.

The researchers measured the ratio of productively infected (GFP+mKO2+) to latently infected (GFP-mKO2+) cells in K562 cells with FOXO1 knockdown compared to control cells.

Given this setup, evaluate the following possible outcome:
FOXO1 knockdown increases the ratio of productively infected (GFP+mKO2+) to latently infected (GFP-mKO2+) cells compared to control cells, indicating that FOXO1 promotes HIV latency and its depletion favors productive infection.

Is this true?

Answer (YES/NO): YES